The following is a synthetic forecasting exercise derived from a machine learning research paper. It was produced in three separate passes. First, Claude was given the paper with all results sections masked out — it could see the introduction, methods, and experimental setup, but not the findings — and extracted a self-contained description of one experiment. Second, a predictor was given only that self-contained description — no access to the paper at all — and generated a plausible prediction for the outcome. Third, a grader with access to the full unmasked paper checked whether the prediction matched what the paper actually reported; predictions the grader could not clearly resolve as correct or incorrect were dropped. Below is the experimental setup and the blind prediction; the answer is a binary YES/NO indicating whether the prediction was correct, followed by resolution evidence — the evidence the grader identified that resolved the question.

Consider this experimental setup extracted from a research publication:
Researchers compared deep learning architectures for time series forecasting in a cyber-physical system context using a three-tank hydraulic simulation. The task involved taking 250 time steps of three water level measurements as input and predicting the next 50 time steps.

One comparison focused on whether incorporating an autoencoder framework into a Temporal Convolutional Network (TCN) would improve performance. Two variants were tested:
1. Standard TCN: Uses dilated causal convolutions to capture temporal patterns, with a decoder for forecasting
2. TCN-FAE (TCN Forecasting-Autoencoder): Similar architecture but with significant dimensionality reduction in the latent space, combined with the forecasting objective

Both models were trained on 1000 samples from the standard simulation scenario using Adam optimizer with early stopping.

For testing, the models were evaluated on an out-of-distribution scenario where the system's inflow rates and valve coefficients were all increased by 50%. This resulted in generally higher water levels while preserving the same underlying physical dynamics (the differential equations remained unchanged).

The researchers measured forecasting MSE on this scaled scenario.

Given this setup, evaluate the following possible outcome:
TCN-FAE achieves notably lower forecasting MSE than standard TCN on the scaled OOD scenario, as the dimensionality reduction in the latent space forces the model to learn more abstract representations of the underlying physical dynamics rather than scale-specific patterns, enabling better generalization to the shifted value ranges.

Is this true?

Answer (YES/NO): NO